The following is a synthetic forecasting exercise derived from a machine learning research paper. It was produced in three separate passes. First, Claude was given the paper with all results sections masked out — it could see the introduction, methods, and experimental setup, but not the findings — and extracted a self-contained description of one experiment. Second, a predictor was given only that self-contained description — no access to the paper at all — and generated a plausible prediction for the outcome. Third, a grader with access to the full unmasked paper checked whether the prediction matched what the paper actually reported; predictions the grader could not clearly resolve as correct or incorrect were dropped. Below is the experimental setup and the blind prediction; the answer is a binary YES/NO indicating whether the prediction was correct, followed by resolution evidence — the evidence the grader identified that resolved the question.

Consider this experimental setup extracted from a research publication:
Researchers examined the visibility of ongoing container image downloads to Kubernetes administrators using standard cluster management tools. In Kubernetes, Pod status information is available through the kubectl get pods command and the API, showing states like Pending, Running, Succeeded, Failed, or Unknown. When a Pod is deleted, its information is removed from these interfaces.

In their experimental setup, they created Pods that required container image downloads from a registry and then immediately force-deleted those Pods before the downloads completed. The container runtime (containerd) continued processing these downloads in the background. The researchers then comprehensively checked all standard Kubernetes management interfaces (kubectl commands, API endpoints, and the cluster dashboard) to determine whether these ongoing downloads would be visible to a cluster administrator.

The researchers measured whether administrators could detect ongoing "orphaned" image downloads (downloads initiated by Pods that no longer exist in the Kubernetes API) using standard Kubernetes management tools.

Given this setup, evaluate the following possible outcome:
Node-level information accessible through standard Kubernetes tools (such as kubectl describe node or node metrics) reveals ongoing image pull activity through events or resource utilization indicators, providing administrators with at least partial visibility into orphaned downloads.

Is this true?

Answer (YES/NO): NO